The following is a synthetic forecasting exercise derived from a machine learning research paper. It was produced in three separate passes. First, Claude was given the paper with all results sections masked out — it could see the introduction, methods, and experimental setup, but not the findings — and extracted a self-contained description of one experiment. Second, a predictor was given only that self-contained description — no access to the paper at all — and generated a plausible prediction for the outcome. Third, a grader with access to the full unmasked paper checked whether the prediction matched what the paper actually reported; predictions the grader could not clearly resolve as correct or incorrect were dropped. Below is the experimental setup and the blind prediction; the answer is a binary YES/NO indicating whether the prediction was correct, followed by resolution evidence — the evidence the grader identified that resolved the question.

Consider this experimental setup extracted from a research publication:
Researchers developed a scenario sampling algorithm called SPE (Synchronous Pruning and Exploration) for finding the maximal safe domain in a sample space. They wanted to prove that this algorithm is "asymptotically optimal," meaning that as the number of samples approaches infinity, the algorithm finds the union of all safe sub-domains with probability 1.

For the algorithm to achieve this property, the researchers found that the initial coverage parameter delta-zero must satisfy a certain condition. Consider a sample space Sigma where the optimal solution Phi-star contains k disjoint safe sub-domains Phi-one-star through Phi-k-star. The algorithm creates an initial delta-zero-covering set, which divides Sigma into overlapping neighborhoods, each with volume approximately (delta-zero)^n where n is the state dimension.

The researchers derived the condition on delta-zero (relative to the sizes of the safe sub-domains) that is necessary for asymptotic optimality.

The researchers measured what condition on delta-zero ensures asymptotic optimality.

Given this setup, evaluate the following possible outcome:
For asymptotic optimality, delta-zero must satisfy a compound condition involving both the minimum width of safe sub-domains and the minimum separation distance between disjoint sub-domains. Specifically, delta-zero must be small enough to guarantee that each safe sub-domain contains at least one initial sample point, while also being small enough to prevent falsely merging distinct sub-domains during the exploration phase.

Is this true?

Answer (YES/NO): NO